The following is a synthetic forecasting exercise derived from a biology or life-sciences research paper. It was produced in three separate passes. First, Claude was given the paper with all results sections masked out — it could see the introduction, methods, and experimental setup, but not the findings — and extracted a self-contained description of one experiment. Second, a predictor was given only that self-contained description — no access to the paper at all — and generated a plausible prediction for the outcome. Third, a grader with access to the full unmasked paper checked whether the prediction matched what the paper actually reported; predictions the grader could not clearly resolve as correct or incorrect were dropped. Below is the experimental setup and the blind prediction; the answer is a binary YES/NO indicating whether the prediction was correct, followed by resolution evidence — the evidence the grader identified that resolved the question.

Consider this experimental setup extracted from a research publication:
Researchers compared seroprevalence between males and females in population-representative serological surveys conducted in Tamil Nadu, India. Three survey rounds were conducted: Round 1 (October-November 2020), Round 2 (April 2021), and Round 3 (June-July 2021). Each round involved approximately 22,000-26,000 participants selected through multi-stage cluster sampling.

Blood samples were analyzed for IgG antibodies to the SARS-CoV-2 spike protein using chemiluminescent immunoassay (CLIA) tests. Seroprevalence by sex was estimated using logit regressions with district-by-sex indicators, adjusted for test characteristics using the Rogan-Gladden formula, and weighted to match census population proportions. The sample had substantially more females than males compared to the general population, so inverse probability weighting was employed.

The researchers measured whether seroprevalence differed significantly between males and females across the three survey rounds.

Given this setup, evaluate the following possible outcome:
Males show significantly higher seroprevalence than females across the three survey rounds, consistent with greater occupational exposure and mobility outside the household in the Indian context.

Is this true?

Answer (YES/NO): NO